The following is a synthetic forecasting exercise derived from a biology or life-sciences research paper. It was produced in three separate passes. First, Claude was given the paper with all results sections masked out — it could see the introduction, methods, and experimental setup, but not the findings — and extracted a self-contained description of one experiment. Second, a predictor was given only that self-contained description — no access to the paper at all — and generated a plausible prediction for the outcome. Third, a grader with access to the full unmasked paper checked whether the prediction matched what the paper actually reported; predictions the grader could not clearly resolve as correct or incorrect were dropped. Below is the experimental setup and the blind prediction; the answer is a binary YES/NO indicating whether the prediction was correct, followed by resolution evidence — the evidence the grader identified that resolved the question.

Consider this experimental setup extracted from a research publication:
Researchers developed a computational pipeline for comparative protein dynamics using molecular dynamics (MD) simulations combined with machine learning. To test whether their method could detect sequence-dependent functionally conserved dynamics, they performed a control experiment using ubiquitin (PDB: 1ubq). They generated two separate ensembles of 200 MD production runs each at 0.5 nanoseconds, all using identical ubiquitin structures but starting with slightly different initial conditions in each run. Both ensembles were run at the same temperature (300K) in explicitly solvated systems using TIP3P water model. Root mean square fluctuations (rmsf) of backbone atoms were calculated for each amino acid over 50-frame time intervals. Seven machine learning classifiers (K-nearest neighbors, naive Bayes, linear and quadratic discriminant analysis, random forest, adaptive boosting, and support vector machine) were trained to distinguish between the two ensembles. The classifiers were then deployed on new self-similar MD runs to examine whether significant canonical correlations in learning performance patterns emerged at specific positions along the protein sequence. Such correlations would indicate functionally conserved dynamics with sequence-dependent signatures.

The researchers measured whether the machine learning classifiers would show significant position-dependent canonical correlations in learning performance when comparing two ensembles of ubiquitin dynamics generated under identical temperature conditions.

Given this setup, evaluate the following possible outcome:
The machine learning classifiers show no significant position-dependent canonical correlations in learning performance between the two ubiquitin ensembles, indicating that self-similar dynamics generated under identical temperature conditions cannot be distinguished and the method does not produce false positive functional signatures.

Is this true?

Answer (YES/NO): YES